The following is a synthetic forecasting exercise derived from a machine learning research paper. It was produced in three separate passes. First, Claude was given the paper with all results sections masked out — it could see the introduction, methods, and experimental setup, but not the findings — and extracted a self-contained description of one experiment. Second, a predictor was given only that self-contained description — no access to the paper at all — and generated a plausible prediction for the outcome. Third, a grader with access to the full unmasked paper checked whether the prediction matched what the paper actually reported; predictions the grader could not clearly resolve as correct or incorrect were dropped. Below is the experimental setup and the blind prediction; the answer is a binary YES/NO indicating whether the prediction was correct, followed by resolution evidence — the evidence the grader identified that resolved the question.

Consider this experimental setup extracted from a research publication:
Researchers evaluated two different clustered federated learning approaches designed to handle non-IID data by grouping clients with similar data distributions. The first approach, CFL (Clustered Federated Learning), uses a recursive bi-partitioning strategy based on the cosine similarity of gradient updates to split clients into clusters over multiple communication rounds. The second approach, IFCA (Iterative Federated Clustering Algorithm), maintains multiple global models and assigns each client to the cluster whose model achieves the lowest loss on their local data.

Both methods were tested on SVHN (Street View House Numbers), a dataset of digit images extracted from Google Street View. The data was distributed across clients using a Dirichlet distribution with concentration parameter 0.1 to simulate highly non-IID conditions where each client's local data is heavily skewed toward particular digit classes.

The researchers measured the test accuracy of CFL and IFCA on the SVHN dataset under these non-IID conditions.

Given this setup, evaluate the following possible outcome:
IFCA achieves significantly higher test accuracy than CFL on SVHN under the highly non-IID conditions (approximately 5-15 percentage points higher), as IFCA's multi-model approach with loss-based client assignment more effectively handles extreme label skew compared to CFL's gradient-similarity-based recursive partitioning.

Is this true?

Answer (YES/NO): YES